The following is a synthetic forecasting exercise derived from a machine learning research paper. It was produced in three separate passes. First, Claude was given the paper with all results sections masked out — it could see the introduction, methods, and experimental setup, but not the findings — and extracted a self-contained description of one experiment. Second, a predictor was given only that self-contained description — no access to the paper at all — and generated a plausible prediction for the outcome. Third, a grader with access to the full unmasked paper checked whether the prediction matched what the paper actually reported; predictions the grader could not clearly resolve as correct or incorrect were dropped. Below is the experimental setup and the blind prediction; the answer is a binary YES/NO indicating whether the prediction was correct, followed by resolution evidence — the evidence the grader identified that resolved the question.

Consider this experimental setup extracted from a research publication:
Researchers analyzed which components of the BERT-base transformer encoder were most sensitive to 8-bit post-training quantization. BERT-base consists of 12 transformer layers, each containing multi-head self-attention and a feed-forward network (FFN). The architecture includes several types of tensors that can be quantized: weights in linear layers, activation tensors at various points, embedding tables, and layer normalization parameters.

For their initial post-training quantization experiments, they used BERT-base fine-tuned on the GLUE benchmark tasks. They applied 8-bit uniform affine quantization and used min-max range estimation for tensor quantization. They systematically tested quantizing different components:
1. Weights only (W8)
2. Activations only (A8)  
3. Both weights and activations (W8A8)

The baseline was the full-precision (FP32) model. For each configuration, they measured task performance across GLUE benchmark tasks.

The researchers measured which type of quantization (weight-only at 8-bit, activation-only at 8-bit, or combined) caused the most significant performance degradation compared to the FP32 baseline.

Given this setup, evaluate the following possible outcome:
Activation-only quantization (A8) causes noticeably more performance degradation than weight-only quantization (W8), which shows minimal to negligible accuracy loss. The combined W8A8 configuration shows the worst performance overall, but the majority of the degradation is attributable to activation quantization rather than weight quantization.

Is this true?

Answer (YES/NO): YES